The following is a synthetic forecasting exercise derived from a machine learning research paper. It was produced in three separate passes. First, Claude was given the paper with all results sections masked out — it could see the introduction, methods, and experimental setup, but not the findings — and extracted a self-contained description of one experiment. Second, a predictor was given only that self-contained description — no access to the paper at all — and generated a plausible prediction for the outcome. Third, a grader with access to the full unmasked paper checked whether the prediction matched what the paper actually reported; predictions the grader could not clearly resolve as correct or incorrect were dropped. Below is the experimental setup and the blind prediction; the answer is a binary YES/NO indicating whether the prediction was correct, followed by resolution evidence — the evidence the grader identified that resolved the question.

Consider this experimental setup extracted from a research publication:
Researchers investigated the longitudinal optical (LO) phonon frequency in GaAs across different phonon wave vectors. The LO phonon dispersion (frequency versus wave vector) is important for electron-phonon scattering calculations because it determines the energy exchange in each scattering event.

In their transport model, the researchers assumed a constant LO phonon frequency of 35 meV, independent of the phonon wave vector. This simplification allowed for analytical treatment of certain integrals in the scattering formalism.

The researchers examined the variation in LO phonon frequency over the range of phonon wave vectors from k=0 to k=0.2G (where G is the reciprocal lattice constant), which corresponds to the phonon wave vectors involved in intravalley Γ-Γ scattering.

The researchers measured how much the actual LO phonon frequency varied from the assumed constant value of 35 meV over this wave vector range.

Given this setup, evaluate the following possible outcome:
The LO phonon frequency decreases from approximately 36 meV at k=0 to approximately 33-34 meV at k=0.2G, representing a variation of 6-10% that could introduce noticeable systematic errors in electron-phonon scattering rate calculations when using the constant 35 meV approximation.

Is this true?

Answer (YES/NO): NO